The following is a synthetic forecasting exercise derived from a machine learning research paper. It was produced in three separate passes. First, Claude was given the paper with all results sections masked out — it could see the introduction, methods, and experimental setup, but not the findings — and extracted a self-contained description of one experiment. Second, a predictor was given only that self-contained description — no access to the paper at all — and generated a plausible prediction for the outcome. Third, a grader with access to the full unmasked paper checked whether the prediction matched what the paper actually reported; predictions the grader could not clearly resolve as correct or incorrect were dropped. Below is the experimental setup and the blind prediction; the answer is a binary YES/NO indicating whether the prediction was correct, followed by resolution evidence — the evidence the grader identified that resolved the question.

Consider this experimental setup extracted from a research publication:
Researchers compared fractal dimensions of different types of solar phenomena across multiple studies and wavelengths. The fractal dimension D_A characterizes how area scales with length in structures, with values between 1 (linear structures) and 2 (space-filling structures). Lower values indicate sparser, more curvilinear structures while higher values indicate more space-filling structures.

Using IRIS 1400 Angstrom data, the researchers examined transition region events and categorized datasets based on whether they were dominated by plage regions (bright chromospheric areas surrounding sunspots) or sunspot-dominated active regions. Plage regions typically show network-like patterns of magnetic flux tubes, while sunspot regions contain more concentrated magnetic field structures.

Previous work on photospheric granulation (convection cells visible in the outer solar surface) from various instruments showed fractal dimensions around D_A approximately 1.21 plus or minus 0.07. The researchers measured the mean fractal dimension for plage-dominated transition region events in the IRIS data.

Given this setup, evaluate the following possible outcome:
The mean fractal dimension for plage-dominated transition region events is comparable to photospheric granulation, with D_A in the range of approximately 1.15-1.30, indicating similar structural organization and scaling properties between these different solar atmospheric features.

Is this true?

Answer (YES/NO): YES